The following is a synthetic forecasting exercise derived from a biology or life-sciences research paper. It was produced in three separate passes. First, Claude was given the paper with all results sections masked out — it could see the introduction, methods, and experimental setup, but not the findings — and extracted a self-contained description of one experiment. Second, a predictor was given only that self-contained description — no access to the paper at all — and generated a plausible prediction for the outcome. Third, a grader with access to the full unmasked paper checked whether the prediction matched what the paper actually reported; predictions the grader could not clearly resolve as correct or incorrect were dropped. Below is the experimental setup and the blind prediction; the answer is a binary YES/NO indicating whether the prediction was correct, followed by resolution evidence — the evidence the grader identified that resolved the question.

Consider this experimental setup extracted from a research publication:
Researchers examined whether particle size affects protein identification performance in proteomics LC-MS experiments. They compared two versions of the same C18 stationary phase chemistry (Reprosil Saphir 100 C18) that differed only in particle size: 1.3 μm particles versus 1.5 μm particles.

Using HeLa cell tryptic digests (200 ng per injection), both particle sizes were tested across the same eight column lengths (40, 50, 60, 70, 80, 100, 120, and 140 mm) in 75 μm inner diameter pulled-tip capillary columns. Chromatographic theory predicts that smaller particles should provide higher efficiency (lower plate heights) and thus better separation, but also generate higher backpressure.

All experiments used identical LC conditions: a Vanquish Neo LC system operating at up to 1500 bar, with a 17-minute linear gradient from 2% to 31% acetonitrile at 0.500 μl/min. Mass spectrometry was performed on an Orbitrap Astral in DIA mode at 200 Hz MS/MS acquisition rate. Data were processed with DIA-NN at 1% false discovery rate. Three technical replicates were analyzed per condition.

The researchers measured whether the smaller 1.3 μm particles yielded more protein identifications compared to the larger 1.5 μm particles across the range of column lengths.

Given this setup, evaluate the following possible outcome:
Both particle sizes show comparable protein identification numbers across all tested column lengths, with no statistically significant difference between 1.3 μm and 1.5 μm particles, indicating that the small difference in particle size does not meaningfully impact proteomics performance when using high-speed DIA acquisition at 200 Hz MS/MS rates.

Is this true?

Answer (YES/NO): YES